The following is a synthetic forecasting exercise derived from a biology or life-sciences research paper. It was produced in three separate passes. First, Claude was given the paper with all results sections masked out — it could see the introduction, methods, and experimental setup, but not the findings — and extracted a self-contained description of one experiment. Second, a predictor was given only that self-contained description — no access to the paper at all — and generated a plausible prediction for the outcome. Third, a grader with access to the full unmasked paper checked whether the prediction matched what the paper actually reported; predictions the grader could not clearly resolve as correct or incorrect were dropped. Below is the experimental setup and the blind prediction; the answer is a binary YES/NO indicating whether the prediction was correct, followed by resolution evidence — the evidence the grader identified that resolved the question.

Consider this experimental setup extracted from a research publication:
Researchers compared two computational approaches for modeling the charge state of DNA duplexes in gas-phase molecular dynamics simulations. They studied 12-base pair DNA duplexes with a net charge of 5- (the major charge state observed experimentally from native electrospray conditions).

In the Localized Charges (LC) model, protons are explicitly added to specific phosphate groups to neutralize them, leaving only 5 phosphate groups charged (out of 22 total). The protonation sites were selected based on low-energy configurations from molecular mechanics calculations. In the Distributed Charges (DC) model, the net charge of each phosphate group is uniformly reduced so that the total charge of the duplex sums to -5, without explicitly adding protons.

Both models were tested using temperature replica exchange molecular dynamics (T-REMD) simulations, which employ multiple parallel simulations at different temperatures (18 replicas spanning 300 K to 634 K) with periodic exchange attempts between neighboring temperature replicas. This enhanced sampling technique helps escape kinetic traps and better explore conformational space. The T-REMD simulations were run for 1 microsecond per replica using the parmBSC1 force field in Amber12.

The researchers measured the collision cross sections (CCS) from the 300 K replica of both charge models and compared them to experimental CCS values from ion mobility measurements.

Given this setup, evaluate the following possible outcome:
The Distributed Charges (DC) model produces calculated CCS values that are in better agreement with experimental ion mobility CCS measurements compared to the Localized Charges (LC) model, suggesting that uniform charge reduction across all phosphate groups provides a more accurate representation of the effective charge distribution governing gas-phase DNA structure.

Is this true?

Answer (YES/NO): NO